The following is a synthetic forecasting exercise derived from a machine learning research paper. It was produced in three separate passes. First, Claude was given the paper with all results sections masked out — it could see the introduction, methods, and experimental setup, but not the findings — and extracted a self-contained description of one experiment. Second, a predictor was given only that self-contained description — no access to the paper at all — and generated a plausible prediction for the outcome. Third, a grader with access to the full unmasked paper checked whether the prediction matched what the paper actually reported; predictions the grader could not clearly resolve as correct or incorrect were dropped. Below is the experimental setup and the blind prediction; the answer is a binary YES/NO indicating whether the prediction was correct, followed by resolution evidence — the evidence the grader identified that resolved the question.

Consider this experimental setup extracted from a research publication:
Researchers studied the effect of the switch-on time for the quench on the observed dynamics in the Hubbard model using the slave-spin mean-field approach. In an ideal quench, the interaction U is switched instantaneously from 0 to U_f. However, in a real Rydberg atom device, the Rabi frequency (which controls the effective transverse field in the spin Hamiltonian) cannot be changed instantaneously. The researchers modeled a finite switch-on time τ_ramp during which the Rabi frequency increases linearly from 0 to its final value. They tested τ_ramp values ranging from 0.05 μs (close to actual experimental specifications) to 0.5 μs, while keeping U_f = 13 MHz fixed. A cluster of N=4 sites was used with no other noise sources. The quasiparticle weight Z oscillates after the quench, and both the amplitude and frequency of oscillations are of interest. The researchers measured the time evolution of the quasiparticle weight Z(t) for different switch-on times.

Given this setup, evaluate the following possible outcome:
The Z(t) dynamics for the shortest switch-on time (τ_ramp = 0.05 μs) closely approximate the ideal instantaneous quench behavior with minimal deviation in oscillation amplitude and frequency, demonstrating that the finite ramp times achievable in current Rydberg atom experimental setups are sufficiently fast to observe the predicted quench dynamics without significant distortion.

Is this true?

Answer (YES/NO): YES